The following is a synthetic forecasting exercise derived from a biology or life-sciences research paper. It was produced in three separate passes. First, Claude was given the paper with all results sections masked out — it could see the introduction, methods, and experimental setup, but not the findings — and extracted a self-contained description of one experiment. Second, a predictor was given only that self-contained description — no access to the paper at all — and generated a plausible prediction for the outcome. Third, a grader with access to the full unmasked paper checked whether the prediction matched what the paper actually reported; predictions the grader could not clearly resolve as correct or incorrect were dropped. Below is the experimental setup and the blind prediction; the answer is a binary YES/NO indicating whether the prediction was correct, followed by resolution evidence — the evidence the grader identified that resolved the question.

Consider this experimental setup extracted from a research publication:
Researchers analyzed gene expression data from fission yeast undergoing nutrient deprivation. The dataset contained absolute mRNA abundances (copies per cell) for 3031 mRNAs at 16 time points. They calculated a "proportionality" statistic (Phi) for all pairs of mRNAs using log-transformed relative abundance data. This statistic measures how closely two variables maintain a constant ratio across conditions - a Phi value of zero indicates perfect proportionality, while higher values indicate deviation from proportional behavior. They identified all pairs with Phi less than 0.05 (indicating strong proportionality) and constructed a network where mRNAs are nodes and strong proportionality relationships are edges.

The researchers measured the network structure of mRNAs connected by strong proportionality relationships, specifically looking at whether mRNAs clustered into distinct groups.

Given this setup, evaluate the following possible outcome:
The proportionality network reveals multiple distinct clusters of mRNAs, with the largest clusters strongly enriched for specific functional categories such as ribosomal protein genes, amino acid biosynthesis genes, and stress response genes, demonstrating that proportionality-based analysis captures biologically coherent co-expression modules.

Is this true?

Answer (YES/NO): NO